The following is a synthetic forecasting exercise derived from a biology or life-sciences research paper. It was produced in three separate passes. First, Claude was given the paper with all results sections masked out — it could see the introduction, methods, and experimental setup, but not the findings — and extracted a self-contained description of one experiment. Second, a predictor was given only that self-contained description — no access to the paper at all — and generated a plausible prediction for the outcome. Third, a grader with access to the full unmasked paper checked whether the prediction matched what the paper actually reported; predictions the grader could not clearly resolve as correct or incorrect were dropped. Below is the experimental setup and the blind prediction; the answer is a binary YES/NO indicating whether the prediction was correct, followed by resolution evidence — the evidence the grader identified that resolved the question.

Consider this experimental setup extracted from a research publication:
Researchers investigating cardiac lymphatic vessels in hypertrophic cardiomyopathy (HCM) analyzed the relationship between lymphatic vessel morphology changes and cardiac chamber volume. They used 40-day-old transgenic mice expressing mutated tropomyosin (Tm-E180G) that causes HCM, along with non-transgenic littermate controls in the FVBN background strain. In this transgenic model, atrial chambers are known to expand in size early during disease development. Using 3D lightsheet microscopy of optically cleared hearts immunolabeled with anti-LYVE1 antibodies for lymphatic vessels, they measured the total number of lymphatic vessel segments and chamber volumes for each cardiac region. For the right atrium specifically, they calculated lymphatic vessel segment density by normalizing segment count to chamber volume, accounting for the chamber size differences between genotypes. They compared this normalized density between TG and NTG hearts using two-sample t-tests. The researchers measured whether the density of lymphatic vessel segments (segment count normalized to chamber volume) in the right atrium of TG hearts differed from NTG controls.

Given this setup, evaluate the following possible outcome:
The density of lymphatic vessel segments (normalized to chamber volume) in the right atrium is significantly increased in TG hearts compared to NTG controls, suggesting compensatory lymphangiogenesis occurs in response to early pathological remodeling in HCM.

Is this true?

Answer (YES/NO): NO